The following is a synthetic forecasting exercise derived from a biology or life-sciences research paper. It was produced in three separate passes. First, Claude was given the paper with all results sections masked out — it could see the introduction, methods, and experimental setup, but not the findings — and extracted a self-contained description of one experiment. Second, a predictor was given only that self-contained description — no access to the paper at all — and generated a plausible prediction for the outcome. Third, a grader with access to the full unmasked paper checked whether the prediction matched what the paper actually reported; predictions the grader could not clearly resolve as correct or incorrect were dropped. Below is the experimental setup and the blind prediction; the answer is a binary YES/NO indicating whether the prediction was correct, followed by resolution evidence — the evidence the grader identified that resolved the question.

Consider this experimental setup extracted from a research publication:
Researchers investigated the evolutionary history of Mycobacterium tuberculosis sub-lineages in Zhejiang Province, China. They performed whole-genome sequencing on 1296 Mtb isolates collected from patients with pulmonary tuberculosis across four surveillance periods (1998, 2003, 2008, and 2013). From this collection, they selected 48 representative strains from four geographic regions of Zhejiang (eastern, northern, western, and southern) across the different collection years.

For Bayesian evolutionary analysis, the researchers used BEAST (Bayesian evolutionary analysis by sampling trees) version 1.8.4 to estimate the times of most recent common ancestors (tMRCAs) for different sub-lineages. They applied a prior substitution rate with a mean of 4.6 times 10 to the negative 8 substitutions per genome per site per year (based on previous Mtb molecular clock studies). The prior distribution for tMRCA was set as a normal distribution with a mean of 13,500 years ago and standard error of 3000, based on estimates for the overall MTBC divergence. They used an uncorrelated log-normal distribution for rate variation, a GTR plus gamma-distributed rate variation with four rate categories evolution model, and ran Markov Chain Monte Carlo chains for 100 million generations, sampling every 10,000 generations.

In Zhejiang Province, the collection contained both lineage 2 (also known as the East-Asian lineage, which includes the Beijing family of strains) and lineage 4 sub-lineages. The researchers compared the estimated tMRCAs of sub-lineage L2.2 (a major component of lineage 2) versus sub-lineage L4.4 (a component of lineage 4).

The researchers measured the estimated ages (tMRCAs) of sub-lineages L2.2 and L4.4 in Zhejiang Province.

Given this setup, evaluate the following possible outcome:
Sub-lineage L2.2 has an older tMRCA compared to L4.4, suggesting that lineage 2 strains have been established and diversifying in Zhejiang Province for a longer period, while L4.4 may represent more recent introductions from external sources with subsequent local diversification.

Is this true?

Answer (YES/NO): YES